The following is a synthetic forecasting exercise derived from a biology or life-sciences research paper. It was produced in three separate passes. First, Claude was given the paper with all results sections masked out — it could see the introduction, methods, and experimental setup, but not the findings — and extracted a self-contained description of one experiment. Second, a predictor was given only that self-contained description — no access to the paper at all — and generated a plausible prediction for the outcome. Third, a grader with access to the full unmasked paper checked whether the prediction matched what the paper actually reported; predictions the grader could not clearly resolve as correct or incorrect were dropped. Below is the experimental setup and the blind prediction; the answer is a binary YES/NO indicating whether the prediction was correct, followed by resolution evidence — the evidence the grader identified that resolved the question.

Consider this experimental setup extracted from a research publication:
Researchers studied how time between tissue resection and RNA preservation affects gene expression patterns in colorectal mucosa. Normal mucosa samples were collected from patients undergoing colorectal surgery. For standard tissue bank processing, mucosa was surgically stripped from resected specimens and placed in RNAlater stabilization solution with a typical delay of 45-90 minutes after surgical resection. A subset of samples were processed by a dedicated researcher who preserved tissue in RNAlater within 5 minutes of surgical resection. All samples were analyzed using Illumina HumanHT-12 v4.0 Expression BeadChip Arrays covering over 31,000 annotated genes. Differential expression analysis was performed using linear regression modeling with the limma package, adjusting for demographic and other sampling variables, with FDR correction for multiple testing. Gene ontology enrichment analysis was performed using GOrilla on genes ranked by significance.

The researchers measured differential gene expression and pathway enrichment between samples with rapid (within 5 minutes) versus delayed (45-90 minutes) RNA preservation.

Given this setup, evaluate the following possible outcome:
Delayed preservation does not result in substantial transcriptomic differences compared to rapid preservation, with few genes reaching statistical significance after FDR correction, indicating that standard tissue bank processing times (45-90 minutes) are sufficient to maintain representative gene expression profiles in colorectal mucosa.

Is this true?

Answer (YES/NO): NO